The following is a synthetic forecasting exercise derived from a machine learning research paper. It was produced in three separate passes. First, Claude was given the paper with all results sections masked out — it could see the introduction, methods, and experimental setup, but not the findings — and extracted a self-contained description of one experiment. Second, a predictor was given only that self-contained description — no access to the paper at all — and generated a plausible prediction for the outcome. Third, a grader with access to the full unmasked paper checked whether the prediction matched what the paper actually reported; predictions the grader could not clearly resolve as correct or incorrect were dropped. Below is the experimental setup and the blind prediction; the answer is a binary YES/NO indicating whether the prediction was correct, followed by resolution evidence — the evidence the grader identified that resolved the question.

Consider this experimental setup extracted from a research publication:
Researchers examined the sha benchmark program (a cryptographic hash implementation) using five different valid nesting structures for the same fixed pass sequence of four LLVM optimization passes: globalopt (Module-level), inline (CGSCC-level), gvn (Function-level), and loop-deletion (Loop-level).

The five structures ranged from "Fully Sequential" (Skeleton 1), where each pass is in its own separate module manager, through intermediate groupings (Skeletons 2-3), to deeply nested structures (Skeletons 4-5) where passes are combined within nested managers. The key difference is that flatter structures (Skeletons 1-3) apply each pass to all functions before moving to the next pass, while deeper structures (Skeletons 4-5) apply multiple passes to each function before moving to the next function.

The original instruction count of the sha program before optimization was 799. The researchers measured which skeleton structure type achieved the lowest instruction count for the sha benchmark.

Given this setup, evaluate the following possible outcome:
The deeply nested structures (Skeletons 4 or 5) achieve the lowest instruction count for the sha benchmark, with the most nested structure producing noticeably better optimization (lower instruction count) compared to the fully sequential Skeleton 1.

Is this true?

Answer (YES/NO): NO